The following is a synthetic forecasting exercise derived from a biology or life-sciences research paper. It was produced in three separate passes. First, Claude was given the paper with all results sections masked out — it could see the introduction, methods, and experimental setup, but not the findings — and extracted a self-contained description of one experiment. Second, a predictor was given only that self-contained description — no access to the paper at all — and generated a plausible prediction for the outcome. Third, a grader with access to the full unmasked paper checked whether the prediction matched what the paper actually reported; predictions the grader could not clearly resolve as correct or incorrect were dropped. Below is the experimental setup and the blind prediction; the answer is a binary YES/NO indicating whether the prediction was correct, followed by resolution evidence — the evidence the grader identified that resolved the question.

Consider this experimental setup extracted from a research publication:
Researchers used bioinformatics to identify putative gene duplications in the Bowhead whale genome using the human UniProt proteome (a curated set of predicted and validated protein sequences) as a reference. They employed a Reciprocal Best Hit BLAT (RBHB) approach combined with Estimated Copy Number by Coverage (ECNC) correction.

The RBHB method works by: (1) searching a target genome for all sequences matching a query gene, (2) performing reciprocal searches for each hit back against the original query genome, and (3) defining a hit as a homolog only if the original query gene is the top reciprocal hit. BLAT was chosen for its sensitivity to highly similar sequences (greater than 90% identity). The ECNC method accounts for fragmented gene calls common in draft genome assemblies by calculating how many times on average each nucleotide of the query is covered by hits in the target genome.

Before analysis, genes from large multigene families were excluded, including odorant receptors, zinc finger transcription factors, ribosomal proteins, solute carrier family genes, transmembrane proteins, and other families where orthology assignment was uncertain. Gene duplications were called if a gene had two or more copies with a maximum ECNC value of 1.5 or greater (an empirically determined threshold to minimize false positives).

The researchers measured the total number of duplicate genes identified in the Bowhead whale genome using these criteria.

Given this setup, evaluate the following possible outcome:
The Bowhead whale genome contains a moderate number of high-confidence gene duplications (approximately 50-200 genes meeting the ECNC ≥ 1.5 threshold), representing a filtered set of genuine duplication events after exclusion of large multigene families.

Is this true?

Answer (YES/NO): NO